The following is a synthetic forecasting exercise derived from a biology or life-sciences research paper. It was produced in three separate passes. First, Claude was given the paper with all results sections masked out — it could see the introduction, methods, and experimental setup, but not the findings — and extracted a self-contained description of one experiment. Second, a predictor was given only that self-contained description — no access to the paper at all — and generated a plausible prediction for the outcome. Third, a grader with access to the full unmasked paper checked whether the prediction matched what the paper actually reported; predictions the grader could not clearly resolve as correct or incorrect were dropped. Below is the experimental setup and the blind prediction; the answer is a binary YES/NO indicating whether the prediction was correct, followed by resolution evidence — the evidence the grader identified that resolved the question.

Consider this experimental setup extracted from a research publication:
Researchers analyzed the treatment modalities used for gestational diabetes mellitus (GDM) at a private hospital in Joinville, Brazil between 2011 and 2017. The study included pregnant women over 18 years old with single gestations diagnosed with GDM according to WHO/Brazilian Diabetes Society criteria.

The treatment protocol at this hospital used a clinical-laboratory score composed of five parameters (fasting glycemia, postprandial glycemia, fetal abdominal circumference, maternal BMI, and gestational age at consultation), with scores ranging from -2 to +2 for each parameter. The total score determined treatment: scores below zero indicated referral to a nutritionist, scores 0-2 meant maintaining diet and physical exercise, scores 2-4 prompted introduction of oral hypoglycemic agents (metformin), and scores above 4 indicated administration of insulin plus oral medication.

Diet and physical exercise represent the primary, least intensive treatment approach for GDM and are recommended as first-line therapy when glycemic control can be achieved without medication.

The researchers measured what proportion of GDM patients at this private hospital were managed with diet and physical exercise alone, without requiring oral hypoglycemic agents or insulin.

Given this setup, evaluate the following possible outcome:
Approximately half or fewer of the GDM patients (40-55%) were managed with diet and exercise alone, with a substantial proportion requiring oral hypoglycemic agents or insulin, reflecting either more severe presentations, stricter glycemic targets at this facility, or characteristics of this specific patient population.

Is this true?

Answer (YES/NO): NO